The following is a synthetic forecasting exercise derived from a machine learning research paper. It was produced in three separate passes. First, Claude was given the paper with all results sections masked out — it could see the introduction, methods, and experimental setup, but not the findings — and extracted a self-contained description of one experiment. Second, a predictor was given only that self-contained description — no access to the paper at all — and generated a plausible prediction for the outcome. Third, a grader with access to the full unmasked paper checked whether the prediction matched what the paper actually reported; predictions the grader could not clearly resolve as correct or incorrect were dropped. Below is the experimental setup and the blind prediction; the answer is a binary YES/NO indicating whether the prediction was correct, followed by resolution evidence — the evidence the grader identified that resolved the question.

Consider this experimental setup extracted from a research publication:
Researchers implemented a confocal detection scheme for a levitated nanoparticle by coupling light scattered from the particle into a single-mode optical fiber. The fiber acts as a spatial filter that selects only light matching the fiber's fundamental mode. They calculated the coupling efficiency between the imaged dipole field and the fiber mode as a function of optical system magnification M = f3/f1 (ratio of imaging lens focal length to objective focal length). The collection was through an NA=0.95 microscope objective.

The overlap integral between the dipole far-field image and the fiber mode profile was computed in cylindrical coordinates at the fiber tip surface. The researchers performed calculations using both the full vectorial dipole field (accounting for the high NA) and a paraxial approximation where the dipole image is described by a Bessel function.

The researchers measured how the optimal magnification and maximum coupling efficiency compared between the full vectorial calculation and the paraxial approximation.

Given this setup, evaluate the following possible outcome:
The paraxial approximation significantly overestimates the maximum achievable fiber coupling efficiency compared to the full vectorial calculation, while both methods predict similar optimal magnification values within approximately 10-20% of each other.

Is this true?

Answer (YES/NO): NO